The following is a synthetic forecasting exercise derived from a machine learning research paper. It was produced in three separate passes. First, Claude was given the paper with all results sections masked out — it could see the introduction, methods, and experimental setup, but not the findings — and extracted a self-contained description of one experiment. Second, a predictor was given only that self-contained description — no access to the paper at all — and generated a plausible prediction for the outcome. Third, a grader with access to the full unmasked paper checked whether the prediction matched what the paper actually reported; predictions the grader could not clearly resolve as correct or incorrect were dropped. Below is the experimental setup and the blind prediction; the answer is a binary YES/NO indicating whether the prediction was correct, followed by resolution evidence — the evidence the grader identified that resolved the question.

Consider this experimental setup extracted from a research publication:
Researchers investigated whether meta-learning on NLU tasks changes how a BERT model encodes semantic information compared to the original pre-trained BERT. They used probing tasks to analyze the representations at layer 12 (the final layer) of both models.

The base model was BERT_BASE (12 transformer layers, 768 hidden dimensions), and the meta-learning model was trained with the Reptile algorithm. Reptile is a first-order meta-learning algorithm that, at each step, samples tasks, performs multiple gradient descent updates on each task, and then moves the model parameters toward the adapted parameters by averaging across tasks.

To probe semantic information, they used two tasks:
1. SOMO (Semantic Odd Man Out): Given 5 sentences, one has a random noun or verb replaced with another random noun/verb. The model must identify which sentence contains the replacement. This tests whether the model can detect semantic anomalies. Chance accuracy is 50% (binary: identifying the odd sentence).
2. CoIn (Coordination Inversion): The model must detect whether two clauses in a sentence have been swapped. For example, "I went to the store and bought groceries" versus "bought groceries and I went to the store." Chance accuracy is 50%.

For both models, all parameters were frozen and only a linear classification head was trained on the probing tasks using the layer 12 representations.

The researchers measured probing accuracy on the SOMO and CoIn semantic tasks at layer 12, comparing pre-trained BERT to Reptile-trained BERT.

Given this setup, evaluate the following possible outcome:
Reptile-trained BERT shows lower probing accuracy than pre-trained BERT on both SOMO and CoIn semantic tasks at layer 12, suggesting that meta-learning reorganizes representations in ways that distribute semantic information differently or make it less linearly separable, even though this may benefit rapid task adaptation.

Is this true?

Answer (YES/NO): YES